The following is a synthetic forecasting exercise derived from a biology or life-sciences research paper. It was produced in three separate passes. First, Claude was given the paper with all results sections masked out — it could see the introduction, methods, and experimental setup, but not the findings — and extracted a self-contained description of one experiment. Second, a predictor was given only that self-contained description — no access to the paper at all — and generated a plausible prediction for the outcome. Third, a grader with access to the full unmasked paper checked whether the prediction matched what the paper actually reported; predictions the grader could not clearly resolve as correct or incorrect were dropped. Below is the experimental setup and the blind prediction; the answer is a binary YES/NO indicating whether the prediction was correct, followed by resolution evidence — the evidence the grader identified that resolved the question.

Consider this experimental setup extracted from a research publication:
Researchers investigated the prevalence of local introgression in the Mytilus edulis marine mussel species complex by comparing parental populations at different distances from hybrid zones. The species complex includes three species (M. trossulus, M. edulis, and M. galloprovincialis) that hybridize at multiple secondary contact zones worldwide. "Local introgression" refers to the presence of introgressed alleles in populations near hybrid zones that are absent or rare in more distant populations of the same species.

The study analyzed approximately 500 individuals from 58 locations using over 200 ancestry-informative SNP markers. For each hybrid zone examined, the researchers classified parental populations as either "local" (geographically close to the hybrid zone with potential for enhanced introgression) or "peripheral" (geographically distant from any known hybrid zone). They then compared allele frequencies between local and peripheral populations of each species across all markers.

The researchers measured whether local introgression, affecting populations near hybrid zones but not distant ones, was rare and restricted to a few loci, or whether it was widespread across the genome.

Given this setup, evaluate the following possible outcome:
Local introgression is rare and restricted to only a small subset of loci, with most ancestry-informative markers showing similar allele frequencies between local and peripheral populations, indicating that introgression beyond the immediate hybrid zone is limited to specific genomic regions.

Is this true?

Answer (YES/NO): NO